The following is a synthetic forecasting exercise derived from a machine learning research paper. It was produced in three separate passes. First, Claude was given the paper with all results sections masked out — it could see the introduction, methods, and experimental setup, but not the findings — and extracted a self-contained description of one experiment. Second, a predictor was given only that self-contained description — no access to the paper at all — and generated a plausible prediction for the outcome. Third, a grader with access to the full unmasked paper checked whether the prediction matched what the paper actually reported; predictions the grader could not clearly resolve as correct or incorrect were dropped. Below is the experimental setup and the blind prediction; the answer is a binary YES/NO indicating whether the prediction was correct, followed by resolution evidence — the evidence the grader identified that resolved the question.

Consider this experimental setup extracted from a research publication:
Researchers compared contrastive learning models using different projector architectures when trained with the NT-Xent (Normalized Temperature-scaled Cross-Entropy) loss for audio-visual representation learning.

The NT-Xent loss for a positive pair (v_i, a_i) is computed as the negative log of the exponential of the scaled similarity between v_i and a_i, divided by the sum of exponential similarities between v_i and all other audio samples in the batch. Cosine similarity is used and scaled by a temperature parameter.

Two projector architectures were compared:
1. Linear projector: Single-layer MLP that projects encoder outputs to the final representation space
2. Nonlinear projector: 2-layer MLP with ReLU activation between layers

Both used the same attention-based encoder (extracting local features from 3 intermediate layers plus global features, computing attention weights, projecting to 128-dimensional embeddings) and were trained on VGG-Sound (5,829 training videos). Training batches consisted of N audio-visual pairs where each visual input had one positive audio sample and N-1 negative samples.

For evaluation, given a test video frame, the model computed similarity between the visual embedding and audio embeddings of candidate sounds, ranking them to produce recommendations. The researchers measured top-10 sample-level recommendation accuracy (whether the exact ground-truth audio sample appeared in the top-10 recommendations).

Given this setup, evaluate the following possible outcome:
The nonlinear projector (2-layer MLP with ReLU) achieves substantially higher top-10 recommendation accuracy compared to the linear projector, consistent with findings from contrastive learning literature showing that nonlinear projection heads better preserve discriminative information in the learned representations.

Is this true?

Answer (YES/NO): NO